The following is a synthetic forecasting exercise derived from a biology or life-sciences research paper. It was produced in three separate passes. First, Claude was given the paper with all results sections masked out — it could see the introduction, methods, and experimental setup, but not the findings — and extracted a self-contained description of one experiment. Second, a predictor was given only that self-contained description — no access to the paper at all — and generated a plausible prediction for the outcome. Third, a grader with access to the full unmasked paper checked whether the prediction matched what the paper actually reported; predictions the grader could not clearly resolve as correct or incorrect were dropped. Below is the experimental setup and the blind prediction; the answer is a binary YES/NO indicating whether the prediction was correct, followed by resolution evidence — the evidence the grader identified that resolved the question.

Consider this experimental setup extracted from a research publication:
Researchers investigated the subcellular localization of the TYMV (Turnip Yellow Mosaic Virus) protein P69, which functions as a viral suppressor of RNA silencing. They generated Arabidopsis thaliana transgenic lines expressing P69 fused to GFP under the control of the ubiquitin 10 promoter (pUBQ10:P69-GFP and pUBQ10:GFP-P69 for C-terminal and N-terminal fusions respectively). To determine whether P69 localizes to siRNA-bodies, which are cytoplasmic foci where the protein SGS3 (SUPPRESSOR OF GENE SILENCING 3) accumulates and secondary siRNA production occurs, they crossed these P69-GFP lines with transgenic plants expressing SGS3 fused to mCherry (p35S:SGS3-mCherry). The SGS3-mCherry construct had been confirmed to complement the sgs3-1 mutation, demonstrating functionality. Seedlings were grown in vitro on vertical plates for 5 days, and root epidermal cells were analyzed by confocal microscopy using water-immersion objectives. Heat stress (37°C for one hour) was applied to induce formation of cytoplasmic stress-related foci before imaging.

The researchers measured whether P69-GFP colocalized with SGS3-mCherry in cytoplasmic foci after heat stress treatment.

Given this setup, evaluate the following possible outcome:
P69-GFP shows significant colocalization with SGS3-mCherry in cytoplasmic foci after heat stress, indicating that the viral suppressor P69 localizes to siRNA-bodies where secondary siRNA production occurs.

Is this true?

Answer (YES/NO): YES